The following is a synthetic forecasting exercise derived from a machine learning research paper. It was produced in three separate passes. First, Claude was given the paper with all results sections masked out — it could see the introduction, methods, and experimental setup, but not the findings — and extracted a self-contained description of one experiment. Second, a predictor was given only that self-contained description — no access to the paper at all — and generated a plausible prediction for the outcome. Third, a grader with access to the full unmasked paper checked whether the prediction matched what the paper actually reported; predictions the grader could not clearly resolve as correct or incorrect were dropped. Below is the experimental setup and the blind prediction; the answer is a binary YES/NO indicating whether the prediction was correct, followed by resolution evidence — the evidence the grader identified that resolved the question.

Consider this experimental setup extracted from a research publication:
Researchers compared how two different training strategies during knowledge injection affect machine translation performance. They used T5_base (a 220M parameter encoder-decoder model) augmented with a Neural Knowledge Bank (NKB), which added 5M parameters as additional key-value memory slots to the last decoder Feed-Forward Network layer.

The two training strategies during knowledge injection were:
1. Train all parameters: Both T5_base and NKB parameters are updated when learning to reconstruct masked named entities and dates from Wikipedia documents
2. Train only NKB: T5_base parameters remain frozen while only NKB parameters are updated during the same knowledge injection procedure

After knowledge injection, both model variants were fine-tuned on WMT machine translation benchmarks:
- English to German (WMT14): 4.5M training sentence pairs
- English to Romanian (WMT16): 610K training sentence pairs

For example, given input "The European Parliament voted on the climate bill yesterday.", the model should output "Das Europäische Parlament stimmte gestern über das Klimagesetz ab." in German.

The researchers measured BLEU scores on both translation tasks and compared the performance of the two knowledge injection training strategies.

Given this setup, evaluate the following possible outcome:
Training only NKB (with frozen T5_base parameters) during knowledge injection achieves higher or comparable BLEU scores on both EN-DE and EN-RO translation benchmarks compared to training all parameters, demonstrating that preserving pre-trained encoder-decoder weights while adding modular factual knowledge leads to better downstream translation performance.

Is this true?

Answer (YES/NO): YES